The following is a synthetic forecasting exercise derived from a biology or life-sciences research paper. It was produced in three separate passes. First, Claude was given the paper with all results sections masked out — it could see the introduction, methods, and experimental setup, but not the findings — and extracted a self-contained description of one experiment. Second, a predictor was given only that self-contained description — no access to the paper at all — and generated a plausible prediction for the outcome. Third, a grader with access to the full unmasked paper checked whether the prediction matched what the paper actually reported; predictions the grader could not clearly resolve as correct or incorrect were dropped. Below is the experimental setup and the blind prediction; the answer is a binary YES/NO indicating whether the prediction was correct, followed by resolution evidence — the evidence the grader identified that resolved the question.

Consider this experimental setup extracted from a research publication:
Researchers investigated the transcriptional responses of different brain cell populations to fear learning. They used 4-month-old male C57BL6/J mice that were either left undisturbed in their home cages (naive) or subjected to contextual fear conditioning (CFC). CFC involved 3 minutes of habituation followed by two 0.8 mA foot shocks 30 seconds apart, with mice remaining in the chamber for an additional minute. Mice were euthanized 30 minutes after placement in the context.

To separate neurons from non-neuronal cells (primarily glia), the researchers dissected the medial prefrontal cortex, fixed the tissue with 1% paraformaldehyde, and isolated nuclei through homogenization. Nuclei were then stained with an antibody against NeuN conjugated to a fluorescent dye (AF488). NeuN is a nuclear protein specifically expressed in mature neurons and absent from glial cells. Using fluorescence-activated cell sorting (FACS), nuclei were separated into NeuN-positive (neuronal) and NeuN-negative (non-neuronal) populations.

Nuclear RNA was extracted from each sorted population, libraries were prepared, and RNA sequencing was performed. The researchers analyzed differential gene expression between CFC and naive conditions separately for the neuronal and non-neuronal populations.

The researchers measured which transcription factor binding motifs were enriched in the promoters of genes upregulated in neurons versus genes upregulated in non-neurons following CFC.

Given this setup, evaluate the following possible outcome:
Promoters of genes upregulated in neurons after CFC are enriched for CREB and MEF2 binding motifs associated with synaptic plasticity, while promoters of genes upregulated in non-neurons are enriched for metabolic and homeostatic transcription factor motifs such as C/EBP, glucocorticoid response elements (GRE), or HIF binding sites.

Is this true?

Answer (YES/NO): NO